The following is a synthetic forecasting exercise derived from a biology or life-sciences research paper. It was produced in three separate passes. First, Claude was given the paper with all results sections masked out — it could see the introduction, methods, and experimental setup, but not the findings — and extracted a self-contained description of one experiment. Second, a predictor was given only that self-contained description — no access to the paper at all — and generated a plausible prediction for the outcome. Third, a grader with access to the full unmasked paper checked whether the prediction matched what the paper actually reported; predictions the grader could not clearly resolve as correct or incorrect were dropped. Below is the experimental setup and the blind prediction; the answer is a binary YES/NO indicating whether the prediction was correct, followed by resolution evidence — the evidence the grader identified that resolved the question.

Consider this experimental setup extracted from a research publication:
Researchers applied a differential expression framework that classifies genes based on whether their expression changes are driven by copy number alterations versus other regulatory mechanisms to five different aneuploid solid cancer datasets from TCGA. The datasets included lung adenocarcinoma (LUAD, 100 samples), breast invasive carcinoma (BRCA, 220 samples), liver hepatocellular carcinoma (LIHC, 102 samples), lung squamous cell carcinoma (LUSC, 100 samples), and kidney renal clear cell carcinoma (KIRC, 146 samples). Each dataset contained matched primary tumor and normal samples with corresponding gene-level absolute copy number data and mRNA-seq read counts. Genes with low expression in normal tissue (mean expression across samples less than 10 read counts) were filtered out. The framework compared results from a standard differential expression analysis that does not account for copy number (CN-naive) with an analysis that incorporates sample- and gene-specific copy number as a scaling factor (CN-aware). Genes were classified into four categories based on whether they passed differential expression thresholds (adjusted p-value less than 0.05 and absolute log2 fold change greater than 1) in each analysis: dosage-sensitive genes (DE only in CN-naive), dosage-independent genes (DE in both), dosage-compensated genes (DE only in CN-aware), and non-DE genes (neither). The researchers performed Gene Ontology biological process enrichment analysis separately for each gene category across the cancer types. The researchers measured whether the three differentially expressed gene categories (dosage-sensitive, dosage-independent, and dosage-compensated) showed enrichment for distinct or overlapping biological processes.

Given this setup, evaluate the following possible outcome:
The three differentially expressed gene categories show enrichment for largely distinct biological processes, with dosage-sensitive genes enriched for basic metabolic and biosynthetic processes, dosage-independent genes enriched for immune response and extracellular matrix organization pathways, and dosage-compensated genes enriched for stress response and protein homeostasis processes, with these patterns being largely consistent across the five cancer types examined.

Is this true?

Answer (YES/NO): NO